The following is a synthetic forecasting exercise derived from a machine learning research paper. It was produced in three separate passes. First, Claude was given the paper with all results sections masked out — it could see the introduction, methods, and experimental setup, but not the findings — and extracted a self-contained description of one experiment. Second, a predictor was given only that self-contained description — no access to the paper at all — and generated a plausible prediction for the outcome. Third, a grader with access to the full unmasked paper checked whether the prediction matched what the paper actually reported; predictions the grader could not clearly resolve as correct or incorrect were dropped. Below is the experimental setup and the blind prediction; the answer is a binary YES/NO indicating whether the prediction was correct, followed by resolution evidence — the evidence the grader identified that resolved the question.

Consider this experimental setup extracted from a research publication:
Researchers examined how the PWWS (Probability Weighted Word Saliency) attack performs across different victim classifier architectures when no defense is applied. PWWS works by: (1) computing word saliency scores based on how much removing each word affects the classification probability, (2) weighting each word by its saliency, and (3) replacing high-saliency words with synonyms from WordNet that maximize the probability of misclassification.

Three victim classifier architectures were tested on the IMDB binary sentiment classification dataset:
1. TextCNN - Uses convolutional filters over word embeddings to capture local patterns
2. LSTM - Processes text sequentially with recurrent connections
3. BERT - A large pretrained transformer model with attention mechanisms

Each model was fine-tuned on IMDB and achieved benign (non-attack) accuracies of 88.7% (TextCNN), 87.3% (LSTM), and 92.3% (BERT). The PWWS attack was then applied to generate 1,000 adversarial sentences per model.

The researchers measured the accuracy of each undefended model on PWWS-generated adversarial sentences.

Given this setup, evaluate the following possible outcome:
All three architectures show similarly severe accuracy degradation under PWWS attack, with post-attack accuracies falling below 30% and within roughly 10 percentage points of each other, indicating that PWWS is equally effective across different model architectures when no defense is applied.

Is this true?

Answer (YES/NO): NO